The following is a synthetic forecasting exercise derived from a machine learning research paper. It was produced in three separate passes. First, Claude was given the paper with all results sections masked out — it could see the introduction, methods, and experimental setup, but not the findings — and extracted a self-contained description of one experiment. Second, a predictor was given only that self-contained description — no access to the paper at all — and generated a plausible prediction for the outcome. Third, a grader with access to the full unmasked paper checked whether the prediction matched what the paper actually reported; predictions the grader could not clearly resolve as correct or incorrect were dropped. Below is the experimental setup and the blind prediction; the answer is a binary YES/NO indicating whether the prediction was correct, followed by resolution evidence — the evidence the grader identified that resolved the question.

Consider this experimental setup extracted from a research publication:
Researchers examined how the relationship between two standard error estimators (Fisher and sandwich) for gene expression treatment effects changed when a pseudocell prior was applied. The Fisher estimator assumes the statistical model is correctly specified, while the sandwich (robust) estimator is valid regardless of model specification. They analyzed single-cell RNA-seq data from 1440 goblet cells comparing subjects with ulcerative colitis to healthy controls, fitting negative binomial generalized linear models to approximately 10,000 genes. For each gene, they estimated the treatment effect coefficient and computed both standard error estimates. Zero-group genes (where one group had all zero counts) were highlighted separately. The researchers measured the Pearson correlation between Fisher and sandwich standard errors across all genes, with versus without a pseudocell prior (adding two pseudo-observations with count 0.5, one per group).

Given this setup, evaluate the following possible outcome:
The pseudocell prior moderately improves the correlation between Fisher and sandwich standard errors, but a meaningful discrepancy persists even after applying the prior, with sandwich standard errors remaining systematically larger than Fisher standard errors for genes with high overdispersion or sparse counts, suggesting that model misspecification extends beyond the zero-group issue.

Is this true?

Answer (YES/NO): NO